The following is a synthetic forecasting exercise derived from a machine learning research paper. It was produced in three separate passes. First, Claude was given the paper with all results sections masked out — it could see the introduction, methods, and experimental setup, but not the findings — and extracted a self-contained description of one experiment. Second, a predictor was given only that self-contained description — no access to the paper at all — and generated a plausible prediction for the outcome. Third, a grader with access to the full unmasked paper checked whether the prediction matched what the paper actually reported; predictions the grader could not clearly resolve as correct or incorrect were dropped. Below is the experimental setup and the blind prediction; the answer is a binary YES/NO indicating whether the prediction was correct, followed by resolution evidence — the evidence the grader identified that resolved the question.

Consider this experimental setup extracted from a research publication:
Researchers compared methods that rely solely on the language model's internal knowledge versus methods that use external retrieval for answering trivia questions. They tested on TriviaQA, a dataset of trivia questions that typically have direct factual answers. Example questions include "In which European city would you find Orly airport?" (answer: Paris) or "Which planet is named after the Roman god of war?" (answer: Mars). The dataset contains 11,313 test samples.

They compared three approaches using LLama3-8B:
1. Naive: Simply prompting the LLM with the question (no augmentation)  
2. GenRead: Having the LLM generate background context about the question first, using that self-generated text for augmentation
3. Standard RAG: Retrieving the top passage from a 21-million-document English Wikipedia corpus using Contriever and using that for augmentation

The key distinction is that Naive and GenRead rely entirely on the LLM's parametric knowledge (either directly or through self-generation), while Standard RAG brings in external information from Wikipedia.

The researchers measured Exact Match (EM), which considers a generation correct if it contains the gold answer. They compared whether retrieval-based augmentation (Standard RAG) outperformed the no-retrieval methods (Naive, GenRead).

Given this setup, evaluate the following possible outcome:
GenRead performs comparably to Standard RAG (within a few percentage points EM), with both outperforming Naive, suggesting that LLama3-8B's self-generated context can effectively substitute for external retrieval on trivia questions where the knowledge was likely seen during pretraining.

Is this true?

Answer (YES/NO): YES